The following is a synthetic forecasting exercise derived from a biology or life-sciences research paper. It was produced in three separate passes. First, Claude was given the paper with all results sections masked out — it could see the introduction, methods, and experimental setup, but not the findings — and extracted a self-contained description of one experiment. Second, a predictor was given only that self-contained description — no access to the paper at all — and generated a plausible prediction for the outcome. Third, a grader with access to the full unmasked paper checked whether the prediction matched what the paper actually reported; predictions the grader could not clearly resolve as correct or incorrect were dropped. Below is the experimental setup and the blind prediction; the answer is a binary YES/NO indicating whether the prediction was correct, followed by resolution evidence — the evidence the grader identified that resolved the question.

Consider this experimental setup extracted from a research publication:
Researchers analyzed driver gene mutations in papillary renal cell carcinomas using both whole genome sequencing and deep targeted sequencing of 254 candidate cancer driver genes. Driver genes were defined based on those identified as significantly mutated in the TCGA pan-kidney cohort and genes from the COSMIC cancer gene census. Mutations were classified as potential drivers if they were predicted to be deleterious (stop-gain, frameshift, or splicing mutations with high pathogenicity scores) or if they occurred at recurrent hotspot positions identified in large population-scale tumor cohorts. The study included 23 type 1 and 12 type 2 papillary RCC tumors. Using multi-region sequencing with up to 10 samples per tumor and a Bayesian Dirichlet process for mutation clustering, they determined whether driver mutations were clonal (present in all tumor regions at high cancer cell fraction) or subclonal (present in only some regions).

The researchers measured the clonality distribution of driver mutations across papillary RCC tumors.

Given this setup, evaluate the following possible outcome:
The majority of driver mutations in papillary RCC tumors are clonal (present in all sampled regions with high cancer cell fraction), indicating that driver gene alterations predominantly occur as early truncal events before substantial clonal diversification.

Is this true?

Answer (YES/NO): YES